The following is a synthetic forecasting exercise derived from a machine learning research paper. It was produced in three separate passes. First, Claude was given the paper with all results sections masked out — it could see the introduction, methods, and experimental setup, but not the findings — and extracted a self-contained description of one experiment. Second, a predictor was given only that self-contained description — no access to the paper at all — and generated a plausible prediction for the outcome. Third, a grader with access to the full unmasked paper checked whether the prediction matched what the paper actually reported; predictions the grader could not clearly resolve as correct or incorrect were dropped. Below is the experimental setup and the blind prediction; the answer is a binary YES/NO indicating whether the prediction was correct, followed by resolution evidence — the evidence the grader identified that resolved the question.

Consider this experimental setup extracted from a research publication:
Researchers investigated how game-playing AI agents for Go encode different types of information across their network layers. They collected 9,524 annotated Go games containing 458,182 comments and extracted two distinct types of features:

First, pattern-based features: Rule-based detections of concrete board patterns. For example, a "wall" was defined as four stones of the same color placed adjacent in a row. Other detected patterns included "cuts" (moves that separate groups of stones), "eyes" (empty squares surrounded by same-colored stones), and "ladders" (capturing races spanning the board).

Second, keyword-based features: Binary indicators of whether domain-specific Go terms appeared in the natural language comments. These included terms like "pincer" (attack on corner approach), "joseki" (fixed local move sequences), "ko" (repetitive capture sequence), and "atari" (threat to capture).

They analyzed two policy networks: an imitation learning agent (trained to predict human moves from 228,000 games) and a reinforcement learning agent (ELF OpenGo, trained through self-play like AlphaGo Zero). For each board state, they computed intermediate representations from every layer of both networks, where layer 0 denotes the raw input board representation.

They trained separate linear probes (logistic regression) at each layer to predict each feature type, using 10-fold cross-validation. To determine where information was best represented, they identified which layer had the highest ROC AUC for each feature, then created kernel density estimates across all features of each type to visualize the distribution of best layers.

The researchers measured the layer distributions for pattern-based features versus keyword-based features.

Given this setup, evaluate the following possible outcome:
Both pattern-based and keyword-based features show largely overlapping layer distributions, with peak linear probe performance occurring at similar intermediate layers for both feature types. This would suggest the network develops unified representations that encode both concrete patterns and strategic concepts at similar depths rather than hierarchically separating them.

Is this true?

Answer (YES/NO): NO